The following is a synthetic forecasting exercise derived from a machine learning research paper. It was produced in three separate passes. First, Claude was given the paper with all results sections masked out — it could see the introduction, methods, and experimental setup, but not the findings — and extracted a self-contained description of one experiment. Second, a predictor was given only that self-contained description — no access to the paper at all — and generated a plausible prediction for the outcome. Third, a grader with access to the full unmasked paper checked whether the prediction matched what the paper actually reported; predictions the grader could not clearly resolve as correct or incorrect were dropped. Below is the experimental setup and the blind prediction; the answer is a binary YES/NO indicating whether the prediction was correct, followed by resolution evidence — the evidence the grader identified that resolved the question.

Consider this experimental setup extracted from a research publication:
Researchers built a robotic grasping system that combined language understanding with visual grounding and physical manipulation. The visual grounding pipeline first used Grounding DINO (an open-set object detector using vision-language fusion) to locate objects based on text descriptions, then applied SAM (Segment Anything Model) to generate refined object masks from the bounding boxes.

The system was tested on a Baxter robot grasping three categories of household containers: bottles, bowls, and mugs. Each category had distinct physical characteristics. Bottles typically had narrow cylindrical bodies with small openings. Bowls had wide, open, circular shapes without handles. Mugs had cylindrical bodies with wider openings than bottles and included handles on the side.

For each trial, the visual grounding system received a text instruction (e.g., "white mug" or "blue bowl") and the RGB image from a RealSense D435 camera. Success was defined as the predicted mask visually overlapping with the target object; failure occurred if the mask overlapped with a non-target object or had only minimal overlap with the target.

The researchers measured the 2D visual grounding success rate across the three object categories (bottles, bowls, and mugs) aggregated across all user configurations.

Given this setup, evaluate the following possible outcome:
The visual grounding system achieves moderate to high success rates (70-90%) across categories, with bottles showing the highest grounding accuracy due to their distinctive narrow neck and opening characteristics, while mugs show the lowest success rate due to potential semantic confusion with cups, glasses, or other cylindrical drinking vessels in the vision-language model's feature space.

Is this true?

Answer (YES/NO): NO